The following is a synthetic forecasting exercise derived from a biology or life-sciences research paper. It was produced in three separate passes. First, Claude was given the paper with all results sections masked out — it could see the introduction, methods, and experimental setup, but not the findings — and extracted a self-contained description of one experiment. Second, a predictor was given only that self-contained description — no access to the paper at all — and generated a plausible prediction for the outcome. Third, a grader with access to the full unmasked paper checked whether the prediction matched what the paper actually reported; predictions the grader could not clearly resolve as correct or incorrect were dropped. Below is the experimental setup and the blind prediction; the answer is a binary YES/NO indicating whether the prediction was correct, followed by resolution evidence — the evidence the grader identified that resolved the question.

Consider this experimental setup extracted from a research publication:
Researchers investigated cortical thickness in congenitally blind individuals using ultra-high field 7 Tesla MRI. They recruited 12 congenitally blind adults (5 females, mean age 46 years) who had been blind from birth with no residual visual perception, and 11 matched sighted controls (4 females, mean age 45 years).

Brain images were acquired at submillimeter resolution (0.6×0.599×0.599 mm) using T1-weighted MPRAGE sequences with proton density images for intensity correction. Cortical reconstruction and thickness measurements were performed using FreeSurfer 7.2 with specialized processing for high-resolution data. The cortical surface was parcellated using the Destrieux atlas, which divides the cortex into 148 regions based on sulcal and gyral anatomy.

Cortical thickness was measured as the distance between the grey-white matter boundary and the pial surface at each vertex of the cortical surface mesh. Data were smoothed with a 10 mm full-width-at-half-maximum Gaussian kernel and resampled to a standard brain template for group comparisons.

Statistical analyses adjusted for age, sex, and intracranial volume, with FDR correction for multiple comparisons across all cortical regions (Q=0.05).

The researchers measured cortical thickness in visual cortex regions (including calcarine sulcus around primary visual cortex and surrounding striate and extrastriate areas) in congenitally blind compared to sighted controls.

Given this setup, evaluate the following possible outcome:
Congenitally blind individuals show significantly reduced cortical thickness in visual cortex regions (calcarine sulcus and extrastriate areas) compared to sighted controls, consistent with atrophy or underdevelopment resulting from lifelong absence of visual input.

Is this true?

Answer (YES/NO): NO